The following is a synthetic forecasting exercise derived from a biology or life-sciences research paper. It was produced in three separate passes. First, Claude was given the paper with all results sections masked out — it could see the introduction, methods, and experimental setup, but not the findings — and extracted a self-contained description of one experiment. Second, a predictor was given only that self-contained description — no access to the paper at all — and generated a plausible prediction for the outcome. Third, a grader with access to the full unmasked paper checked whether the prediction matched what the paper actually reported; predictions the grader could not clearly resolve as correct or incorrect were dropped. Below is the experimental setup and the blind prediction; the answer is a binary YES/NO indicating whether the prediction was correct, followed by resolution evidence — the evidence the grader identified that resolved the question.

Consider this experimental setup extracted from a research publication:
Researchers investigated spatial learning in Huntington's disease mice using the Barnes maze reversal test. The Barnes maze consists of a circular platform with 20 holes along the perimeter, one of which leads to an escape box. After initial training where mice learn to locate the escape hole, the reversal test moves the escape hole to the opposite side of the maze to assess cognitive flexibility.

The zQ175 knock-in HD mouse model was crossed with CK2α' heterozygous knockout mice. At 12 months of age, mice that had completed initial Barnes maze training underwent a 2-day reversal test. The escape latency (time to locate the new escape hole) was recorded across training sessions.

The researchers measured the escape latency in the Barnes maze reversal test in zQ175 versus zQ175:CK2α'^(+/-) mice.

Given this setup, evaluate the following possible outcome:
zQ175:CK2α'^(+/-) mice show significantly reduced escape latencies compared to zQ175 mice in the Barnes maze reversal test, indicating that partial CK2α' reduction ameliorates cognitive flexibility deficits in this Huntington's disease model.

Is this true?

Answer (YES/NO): NO